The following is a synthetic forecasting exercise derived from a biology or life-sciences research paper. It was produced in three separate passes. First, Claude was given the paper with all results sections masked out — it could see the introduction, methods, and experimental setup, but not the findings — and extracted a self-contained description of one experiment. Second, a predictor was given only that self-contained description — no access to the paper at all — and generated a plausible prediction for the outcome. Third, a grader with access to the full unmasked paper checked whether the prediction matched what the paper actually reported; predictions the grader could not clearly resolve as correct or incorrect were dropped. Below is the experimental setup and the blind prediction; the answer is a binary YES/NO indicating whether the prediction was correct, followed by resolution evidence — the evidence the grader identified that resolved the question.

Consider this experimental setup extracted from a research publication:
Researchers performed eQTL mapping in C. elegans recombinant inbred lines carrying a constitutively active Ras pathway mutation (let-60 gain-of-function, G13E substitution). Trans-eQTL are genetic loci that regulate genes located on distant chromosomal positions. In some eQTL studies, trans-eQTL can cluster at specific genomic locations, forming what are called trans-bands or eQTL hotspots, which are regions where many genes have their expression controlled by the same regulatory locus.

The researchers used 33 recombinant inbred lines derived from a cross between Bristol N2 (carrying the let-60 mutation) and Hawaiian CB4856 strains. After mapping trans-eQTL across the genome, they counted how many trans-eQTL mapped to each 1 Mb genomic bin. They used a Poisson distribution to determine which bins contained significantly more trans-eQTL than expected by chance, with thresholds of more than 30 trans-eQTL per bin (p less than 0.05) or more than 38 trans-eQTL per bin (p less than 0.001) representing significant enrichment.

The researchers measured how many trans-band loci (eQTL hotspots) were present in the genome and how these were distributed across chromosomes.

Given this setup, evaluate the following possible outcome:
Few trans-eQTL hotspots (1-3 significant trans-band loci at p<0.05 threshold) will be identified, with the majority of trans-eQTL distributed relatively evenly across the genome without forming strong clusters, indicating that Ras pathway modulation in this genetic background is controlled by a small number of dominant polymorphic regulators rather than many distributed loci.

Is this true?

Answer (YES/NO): NO